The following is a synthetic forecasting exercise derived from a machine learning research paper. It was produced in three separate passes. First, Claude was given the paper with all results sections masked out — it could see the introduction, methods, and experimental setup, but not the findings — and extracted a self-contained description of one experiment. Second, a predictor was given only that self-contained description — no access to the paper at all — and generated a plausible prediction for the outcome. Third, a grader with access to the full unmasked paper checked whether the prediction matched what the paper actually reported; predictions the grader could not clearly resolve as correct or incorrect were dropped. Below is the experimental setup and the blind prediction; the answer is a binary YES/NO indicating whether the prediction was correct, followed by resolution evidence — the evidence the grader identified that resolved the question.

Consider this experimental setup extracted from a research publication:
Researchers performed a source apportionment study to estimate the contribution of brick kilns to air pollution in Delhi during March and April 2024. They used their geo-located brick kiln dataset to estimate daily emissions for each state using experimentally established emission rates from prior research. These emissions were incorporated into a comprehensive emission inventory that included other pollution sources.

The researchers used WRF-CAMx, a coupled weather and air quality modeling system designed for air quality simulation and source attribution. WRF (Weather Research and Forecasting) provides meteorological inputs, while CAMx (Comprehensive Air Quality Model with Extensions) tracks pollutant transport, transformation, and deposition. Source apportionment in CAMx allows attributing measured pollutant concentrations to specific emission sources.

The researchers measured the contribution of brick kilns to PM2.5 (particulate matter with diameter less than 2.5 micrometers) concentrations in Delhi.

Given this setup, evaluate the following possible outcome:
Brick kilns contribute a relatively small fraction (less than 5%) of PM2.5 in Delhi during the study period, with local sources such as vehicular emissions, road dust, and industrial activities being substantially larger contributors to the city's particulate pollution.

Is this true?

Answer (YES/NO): NO